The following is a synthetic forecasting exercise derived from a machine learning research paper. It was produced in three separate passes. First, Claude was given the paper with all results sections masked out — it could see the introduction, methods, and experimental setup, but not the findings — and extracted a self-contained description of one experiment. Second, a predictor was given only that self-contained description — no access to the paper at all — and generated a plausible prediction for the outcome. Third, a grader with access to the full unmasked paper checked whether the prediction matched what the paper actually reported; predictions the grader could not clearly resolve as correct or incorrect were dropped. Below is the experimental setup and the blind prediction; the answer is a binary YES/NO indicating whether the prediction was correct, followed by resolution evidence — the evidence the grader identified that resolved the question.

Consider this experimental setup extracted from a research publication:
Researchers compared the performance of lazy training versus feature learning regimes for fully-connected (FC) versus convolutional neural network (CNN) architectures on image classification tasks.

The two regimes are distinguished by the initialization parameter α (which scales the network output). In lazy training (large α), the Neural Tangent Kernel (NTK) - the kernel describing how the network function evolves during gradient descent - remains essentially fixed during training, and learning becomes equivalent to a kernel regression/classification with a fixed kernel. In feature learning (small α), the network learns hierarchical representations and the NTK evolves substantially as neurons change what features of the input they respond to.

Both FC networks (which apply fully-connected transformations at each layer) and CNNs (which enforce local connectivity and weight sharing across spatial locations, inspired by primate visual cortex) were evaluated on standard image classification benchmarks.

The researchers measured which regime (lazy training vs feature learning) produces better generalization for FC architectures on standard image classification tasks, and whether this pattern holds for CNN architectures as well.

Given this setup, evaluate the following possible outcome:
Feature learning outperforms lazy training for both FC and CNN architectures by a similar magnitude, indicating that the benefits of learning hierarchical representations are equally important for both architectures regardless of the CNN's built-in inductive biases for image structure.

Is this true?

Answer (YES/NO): NO